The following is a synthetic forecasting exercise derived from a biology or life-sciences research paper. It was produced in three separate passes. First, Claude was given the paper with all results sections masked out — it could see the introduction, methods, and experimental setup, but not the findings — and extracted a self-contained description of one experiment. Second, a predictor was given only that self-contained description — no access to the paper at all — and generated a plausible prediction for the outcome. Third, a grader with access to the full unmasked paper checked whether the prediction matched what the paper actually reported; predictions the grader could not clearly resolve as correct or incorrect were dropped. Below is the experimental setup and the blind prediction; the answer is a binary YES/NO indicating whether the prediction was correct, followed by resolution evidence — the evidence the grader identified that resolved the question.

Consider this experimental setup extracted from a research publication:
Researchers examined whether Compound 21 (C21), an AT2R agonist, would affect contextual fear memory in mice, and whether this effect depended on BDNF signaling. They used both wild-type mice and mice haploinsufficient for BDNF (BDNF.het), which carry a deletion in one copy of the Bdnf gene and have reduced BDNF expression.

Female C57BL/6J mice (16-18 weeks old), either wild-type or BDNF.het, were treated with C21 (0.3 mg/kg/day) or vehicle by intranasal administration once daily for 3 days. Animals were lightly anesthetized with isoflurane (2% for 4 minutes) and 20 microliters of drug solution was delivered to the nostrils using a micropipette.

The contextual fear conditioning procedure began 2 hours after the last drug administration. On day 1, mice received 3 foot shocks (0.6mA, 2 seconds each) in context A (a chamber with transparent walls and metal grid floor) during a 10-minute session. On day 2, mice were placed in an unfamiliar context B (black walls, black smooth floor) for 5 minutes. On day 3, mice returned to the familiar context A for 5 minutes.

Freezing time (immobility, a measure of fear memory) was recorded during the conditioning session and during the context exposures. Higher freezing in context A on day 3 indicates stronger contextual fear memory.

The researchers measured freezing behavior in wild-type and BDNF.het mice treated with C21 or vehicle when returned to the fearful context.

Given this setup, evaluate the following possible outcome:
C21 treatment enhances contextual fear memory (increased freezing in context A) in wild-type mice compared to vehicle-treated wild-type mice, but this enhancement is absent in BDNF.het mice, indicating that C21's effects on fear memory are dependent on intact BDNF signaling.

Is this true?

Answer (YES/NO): NO